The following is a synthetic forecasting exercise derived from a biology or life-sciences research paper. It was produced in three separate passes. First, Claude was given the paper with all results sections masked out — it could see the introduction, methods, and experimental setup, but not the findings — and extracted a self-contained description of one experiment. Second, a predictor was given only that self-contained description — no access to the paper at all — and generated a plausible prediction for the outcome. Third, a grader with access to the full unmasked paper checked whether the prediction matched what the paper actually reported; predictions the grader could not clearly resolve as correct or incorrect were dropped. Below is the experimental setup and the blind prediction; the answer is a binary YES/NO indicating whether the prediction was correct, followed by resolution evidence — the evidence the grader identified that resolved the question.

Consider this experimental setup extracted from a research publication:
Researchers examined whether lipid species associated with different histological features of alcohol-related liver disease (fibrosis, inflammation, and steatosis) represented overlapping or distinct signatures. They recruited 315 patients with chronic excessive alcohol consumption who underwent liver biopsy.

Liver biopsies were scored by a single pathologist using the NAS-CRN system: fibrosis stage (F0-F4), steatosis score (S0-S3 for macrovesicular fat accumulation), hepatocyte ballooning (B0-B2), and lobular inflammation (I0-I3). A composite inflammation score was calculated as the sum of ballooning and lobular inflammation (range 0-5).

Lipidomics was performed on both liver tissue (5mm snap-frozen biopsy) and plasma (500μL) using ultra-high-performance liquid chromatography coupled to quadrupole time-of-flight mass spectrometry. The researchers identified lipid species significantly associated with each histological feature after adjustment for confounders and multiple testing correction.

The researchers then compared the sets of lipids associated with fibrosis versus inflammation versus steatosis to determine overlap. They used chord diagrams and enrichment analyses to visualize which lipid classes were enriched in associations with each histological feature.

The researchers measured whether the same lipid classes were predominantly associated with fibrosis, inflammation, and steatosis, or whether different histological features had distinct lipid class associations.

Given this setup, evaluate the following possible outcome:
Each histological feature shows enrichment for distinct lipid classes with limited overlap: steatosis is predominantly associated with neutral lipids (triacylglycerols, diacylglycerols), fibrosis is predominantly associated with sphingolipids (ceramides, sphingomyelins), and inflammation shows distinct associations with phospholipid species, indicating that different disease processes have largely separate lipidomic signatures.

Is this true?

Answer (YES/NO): NO